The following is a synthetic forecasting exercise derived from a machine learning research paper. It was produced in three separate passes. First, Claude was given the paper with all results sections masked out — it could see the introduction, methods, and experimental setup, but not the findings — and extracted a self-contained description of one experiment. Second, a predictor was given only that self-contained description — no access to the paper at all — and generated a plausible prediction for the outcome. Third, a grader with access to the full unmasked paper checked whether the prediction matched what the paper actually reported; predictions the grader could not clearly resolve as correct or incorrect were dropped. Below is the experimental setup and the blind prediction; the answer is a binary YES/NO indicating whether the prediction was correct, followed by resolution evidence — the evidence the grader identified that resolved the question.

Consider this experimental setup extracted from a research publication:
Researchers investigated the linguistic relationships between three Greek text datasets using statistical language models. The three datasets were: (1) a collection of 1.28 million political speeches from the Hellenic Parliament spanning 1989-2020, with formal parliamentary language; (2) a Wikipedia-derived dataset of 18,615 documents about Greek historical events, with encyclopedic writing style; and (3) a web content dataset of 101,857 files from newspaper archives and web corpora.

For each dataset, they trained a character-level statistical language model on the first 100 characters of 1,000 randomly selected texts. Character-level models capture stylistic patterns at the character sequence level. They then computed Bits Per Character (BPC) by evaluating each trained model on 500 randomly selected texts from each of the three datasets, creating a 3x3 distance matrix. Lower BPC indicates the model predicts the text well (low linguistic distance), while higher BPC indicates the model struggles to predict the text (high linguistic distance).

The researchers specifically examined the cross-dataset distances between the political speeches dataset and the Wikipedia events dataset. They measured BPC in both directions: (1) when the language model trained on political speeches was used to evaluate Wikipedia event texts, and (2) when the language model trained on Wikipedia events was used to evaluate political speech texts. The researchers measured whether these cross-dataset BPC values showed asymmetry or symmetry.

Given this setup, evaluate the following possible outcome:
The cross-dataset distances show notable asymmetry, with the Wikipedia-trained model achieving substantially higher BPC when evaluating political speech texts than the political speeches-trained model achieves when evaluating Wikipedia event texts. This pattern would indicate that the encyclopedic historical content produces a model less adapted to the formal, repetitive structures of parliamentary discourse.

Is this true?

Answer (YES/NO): NO